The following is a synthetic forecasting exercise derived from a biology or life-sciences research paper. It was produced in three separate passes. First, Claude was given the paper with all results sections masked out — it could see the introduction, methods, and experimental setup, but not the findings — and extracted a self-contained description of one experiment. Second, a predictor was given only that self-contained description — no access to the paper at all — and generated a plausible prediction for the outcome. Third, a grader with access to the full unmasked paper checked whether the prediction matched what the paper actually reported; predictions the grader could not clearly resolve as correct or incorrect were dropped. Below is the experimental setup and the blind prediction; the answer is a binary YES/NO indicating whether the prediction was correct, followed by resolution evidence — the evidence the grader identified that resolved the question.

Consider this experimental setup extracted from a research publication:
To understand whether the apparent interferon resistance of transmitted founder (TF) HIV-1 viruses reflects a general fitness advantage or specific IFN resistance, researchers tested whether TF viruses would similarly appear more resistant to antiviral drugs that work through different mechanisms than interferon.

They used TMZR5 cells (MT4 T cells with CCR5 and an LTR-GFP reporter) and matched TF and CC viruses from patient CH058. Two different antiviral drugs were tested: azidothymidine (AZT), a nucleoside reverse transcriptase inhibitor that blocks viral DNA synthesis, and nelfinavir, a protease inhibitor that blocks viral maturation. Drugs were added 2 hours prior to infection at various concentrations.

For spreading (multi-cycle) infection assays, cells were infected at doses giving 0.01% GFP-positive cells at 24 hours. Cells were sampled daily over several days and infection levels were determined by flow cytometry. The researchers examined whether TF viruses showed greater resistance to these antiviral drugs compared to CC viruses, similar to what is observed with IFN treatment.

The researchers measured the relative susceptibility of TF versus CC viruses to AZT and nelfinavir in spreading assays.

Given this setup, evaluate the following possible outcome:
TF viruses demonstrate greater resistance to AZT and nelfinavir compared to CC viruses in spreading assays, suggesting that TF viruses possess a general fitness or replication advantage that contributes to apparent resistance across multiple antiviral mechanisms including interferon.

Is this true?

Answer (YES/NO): YES